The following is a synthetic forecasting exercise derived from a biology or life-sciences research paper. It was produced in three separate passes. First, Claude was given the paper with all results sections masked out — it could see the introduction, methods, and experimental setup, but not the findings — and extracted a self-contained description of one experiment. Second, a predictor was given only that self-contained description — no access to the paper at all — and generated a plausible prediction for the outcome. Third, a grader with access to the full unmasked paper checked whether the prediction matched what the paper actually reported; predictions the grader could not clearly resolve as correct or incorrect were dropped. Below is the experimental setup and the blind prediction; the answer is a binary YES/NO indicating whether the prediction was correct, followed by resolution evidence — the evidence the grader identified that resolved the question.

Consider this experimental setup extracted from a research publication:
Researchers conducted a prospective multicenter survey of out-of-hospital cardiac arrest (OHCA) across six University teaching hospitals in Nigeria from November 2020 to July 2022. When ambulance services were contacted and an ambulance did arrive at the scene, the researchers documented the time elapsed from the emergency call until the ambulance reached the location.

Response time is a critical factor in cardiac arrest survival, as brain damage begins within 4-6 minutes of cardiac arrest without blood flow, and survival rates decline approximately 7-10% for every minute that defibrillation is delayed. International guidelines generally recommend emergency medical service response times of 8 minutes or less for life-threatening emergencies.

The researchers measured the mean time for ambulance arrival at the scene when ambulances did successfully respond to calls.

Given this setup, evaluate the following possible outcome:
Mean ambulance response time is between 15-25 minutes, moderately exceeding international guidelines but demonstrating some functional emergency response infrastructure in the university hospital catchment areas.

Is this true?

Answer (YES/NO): NO